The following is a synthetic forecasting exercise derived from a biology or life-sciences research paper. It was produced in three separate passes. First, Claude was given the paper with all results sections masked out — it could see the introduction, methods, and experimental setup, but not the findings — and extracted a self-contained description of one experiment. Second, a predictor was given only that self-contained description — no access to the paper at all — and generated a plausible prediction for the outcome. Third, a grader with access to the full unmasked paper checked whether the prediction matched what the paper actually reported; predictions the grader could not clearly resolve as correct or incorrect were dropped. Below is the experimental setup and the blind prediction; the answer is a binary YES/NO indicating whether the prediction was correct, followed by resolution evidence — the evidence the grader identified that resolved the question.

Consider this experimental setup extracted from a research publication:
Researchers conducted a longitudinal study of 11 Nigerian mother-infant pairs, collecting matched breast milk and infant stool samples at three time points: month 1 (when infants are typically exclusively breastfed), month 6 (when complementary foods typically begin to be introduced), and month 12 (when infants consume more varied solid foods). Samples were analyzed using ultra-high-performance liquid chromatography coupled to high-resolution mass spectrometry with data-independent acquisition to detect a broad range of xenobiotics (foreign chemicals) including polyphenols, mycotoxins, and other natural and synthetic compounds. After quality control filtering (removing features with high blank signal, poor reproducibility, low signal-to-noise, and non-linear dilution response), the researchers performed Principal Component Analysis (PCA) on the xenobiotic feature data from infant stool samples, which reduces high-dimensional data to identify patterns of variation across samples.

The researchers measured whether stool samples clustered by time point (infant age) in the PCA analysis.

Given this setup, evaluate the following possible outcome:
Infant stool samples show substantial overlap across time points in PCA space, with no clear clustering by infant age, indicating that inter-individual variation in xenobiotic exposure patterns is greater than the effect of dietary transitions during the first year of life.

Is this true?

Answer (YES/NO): NO